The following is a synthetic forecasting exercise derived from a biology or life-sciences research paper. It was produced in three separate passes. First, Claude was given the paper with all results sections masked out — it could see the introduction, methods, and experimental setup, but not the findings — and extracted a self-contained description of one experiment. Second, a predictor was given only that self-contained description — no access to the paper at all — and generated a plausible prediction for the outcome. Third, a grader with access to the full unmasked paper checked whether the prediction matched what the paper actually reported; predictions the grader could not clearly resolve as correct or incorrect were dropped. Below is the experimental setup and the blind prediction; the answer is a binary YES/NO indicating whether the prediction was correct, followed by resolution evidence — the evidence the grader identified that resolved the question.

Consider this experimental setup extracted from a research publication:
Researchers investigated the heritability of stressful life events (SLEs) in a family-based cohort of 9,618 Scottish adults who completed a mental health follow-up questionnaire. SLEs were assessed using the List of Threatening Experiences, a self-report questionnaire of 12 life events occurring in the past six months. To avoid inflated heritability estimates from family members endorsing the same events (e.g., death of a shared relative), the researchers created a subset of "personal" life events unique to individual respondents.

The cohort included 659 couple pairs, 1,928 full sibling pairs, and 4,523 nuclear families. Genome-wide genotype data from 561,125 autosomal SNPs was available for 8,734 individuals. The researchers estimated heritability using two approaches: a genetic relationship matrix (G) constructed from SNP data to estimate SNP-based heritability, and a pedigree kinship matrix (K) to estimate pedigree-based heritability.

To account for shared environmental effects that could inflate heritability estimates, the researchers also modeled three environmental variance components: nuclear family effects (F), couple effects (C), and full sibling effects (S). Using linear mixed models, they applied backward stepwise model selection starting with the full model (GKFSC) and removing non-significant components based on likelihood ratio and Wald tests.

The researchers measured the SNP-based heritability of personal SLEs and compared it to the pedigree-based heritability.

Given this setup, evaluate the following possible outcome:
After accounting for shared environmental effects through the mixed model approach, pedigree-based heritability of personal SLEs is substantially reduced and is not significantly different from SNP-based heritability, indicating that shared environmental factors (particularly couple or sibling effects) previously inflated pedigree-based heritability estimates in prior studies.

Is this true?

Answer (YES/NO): NO